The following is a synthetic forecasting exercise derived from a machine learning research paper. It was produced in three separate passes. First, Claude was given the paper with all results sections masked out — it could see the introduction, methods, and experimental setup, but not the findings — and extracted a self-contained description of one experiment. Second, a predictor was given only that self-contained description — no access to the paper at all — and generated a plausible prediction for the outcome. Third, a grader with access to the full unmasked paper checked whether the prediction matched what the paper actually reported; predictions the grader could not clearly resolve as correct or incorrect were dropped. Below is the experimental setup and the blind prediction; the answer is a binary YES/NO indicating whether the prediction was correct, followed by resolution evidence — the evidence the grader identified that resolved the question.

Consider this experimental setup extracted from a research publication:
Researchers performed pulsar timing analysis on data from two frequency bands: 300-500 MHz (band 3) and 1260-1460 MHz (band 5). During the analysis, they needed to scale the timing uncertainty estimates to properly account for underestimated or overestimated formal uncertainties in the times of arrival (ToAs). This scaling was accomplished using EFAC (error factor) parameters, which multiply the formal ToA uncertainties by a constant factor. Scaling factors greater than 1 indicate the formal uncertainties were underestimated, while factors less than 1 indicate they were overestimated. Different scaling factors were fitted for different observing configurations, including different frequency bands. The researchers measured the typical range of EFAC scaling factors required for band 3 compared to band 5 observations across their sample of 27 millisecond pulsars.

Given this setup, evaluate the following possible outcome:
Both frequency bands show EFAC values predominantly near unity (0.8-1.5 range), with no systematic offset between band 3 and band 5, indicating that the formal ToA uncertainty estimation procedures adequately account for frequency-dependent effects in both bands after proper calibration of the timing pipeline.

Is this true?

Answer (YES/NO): NO